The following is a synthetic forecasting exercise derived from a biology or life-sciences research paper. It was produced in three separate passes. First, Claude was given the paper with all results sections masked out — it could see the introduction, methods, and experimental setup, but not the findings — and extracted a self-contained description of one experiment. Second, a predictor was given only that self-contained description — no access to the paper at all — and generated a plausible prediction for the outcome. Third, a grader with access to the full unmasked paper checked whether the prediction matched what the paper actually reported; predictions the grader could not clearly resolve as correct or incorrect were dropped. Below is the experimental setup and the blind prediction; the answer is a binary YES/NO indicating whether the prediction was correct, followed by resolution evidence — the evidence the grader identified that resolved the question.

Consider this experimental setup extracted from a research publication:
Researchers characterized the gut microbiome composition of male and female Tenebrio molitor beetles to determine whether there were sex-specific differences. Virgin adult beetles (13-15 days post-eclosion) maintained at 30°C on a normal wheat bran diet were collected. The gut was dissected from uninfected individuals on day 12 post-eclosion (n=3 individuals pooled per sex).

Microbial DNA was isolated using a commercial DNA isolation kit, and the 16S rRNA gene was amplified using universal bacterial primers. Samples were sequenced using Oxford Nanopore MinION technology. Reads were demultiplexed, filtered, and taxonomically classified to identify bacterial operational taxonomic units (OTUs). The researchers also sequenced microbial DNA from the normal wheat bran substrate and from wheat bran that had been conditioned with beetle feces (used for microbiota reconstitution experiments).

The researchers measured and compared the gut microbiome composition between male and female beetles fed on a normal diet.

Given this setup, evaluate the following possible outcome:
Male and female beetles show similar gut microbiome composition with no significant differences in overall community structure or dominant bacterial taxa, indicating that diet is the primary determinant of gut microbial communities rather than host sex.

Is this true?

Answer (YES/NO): NO